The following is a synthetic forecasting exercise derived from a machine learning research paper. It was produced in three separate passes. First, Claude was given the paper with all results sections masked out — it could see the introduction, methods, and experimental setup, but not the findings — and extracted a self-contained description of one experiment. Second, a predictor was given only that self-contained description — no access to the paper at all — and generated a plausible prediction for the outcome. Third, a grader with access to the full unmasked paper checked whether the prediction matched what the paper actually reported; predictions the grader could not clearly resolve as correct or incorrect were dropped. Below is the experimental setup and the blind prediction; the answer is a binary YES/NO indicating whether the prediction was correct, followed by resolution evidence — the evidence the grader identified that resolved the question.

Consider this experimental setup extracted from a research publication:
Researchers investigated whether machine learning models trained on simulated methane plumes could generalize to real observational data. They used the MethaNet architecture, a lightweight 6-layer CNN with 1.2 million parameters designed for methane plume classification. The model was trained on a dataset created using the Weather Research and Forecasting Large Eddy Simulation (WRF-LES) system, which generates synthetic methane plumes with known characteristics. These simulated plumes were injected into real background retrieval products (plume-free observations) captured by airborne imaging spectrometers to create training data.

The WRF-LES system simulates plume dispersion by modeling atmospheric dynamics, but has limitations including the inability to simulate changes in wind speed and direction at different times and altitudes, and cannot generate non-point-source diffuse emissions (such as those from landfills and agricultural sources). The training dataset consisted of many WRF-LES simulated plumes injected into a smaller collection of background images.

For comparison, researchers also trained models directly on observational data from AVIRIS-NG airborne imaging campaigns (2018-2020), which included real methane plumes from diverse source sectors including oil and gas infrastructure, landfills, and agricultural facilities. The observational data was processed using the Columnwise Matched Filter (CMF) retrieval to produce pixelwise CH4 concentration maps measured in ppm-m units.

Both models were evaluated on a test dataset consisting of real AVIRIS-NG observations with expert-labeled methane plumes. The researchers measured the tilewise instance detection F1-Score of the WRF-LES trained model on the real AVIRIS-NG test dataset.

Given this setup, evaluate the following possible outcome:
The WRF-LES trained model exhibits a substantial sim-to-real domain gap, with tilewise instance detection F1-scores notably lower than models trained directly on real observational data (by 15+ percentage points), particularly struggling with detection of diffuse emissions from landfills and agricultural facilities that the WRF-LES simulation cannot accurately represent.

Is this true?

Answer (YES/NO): YES